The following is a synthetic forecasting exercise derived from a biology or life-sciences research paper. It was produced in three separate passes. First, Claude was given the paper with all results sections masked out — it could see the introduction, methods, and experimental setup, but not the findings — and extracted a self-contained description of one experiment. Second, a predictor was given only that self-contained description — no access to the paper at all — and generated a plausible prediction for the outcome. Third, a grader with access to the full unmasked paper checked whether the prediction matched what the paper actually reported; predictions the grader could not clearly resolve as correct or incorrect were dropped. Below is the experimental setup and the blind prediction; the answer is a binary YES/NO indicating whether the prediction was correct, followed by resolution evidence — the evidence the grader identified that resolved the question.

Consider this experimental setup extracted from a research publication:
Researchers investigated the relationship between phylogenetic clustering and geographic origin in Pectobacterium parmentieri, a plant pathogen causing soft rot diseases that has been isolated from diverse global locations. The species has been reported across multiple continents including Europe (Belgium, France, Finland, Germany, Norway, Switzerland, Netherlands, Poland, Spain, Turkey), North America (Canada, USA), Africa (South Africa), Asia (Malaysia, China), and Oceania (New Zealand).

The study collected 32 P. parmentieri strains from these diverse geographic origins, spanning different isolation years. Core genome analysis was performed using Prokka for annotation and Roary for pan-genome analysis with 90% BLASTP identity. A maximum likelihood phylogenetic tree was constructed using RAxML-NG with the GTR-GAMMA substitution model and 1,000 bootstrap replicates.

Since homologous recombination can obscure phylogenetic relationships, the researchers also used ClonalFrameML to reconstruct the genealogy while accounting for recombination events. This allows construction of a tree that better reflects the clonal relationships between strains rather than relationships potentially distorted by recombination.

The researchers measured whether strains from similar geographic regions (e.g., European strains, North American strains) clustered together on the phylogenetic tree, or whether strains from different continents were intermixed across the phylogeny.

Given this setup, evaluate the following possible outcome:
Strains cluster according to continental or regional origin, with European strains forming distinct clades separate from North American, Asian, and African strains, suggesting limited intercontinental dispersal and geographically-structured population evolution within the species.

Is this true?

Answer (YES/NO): NO